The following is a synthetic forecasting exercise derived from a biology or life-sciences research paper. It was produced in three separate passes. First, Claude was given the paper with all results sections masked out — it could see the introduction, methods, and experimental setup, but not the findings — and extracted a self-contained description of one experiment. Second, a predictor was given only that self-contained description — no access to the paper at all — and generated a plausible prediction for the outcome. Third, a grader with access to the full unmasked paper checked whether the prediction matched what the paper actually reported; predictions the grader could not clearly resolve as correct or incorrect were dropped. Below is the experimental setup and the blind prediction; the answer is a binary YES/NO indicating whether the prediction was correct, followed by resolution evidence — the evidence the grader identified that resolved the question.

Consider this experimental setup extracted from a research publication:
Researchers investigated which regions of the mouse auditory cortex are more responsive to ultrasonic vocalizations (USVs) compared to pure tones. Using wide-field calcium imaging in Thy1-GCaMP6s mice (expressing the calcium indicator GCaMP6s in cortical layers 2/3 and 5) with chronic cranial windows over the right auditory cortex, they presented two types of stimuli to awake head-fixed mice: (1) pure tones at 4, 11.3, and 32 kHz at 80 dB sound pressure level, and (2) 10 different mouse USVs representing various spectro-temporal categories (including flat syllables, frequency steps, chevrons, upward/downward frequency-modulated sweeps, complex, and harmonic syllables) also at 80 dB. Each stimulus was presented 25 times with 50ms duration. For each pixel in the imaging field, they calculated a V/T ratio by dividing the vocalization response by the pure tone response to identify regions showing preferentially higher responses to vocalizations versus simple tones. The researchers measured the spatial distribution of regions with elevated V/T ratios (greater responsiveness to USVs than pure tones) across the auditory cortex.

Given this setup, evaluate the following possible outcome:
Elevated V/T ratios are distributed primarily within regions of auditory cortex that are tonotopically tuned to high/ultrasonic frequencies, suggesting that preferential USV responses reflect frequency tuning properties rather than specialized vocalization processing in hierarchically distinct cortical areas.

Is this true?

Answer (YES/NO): NO